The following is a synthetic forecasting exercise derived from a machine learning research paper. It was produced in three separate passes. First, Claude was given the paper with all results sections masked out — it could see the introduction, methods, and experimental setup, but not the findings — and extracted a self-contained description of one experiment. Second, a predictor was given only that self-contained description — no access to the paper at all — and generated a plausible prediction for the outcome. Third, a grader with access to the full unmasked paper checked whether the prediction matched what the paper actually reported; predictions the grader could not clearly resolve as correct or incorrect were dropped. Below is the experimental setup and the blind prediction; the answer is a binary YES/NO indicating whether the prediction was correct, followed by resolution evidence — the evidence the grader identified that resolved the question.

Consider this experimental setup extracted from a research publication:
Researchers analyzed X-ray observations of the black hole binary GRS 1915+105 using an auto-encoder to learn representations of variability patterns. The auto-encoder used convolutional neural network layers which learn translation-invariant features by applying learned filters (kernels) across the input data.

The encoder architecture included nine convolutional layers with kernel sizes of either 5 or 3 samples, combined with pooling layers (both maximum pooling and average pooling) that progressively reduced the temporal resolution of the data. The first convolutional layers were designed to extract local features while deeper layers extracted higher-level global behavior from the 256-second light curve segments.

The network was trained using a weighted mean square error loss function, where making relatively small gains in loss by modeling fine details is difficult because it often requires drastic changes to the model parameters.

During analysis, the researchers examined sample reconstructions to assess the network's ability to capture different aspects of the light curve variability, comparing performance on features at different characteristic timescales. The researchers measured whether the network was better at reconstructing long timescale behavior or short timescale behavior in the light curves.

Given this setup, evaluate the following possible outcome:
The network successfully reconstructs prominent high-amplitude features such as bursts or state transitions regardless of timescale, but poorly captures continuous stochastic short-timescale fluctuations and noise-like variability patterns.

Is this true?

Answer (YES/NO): NO